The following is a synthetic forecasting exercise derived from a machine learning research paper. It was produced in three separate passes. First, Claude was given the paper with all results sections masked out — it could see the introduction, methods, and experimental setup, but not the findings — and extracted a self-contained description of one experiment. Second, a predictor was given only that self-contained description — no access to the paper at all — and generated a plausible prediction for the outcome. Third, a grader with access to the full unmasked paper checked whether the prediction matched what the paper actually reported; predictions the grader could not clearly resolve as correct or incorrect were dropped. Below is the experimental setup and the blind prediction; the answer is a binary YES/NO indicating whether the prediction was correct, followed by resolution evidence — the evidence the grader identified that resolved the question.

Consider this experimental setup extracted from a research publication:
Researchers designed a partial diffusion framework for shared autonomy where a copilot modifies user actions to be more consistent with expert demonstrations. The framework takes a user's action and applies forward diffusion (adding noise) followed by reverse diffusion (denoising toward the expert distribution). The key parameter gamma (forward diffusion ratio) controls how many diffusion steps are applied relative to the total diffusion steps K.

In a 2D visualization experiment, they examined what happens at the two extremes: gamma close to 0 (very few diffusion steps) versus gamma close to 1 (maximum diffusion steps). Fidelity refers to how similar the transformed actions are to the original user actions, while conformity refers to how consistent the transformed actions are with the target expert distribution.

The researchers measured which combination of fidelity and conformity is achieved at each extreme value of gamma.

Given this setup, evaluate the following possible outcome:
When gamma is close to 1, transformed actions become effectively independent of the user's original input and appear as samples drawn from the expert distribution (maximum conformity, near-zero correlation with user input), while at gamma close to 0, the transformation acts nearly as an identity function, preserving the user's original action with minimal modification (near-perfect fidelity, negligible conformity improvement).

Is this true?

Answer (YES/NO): YES